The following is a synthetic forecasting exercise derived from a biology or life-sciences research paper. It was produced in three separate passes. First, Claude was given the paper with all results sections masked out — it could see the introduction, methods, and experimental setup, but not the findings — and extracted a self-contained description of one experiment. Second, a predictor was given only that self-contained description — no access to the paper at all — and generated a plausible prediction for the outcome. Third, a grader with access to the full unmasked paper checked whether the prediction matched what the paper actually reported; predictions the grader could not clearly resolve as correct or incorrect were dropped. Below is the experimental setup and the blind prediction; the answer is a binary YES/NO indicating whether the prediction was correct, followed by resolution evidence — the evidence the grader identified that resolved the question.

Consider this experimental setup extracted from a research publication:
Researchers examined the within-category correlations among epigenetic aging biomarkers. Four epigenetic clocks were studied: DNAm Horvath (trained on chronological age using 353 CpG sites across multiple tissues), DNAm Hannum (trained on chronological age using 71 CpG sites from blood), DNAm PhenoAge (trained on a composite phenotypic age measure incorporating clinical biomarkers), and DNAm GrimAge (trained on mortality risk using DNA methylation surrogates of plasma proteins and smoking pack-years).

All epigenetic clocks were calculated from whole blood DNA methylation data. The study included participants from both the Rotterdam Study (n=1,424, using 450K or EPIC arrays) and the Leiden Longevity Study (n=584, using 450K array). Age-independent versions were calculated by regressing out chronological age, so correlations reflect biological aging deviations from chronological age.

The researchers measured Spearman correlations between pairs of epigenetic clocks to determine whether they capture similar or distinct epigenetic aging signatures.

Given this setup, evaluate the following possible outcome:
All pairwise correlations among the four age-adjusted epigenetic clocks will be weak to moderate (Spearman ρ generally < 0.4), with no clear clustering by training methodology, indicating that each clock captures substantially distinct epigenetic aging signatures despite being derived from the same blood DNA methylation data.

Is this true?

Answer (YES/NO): NO